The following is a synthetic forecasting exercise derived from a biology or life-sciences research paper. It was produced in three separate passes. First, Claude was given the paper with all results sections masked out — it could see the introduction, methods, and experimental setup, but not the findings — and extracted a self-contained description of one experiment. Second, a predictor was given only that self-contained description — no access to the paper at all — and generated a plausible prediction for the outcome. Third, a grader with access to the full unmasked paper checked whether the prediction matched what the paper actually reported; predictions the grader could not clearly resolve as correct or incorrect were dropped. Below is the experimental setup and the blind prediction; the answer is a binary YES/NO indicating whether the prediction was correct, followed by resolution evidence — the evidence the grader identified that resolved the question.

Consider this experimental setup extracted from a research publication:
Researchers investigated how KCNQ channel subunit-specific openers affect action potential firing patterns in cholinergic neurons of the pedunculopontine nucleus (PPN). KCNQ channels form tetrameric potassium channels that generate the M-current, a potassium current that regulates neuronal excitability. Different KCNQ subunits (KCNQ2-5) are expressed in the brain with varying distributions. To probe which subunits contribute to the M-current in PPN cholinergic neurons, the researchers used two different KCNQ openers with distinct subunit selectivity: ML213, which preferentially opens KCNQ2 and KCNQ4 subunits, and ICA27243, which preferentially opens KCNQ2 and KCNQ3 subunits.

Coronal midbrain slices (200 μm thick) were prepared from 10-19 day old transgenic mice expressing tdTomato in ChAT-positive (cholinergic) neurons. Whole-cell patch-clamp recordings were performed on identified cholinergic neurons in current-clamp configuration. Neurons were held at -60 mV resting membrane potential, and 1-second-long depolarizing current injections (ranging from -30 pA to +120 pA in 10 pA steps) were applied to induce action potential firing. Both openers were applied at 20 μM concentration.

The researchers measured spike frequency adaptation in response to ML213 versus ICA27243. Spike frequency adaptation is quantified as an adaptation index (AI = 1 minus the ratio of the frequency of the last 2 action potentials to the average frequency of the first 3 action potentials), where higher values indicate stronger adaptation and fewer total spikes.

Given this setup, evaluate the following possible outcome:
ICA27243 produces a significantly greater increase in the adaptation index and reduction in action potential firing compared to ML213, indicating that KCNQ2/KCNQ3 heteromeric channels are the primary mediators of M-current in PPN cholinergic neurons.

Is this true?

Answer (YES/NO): NO